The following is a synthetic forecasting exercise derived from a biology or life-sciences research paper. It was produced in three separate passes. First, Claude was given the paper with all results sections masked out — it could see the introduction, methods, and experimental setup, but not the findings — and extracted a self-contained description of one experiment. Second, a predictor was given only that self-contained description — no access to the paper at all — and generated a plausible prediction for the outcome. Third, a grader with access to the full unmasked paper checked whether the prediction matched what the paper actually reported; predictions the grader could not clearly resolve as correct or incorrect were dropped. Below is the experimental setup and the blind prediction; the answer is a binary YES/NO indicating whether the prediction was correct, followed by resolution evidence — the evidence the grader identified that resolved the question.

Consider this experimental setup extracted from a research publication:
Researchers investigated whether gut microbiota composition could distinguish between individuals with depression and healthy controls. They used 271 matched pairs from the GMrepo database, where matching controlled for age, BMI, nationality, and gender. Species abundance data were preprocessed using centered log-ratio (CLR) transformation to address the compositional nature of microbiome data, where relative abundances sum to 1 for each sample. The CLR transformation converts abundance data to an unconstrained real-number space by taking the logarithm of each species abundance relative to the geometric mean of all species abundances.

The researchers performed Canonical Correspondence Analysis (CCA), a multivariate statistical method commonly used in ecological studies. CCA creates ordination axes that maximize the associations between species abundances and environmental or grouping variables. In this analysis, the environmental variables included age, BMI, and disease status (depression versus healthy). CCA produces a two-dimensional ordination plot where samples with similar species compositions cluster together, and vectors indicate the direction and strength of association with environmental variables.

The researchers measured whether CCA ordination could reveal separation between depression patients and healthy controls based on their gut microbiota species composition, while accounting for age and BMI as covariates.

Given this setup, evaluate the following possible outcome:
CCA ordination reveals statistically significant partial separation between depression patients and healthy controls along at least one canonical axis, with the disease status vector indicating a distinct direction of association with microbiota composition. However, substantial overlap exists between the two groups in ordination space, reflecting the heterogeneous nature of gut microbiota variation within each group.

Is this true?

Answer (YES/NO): YES